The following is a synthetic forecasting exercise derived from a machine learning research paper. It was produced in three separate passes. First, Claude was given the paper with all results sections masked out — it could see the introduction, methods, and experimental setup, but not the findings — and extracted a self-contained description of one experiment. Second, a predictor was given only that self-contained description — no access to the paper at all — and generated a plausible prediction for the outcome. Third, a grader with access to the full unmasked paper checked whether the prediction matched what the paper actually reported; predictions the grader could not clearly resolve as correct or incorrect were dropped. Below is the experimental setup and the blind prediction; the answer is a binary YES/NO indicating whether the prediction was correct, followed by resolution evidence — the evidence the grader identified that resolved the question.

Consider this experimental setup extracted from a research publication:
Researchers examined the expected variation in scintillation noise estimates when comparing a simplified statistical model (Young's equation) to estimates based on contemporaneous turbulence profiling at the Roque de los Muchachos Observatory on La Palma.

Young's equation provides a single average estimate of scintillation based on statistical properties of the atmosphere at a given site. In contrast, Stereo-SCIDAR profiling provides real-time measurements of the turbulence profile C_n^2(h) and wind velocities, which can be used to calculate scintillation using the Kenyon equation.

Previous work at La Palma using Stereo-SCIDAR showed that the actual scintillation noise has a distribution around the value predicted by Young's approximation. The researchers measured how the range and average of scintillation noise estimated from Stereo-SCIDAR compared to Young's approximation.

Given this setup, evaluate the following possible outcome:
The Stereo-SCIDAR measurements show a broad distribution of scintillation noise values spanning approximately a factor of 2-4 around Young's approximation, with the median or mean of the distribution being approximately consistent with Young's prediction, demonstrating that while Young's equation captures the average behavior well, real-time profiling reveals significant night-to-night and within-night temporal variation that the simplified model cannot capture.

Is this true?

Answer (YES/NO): NO